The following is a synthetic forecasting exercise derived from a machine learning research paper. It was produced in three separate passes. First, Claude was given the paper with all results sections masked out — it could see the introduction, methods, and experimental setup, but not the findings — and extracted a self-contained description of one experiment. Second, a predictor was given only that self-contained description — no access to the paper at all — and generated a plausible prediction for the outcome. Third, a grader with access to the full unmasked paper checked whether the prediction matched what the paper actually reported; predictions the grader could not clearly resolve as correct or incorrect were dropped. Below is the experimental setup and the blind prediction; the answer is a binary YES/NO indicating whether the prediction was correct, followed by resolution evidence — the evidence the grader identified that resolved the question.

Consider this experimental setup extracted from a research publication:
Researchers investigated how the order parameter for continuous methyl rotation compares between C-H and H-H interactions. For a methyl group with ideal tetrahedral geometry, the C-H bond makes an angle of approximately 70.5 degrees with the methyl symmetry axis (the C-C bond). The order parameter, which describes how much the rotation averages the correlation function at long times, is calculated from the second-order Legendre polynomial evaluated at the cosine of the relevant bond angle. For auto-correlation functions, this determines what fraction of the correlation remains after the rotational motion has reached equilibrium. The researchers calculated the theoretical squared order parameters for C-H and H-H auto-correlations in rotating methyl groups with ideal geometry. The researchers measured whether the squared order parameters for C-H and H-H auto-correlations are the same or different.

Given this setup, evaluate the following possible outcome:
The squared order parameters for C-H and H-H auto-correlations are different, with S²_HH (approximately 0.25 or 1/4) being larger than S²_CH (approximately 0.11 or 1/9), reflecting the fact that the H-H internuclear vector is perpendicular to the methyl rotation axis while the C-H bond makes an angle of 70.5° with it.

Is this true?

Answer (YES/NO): YES